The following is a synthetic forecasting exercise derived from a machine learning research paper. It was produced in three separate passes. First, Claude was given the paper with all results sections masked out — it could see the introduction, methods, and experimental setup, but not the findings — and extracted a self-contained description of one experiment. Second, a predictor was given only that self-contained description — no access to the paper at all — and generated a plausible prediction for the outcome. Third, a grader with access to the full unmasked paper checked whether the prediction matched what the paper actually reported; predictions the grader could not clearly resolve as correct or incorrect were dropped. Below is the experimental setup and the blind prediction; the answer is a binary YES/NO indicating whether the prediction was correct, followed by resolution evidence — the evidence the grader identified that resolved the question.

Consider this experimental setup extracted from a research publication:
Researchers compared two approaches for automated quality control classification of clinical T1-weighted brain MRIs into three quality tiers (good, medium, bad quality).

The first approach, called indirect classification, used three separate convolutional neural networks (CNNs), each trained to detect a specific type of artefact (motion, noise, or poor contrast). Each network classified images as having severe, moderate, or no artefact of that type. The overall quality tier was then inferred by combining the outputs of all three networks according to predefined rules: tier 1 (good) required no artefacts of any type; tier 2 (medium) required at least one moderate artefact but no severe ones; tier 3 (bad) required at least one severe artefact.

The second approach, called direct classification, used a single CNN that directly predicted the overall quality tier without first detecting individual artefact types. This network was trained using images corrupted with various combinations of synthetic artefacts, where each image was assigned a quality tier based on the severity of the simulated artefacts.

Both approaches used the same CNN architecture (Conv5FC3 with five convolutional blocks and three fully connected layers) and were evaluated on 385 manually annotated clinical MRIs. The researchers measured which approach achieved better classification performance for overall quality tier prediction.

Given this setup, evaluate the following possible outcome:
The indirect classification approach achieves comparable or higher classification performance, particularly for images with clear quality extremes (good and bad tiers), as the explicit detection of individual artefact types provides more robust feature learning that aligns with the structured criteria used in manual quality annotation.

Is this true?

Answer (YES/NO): NO